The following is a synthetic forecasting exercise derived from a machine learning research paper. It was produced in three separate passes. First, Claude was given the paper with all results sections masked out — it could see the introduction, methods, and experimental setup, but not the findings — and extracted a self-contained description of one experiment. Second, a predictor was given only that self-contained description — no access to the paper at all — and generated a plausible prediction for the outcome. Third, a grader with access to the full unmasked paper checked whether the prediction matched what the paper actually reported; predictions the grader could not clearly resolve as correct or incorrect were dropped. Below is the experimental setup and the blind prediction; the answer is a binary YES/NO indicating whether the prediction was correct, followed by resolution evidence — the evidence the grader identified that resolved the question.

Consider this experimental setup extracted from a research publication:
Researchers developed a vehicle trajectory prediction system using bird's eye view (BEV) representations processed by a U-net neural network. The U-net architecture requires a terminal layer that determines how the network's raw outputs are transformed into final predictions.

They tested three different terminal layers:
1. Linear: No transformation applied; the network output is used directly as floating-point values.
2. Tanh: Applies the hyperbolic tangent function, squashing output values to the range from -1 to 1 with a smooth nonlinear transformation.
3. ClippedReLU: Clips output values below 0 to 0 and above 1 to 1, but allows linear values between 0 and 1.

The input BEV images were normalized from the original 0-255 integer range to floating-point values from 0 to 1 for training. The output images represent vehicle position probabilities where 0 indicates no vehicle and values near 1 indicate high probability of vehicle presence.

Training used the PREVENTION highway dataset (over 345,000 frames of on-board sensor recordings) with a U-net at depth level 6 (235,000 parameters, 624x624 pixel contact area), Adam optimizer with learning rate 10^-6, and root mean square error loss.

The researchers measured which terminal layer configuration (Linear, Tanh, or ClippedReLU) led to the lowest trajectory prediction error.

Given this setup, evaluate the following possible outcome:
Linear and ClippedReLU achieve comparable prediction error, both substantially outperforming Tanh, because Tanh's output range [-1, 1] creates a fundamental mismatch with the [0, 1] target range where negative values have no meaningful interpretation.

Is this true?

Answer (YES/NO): NO